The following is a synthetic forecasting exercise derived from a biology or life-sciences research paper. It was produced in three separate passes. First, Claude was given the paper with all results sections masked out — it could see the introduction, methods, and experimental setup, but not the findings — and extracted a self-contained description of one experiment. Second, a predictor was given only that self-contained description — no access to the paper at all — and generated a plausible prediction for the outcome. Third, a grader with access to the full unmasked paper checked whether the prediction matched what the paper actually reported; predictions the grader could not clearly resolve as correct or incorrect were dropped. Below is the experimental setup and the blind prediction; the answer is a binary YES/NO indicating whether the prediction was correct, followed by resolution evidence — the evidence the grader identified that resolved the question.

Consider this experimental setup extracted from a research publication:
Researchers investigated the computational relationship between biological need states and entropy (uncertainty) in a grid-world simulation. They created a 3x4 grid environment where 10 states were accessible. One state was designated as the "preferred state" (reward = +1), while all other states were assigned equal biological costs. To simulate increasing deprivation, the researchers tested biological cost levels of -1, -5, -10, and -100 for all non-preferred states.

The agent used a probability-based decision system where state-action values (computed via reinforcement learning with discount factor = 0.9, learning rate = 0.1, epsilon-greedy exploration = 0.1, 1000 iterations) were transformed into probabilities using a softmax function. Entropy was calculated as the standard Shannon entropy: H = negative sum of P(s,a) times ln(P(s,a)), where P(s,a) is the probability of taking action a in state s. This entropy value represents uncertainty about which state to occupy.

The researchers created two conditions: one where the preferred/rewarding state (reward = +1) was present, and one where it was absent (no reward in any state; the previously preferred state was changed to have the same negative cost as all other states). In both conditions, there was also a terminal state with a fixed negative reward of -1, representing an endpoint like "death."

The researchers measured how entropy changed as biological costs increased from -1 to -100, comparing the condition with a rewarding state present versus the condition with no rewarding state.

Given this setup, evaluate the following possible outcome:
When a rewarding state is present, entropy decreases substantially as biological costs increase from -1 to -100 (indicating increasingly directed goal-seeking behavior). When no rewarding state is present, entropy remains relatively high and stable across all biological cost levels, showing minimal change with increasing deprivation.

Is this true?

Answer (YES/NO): NO